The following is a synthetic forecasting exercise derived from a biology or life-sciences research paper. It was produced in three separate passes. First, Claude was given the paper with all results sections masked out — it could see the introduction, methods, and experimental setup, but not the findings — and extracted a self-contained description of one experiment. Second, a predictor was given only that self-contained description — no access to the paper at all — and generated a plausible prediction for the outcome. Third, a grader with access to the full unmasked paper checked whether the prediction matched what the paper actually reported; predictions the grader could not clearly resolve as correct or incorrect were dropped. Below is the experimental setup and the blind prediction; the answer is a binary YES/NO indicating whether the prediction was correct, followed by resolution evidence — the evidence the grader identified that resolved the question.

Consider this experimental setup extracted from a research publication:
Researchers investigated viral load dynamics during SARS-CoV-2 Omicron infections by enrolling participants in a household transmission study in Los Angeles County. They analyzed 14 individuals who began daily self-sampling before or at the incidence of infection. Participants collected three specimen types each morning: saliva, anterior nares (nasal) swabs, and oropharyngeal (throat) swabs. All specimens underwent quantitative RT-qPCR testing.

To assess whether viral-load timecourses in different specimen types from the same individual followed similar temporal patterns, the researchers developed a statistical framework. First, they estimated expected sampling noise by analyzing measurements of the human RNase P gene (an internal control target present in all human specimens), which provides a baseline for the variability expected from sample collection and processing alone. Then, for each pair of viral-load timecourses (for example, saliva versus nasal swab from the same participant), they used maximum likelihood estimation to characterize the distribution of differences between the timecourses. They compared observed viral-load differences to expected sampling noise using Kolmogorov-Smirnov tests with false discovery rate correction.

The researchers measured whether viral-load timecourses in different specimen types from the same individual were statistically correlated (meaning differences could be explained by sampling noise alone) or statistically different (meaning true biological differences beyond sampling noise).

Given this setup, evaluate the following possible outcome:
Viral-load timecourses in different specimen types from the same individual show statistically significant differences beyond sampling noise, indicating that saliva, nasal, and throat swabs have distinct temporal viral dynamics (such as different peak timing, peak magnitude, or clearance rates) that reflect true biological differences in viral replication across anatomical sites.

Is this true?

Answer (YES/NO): YES